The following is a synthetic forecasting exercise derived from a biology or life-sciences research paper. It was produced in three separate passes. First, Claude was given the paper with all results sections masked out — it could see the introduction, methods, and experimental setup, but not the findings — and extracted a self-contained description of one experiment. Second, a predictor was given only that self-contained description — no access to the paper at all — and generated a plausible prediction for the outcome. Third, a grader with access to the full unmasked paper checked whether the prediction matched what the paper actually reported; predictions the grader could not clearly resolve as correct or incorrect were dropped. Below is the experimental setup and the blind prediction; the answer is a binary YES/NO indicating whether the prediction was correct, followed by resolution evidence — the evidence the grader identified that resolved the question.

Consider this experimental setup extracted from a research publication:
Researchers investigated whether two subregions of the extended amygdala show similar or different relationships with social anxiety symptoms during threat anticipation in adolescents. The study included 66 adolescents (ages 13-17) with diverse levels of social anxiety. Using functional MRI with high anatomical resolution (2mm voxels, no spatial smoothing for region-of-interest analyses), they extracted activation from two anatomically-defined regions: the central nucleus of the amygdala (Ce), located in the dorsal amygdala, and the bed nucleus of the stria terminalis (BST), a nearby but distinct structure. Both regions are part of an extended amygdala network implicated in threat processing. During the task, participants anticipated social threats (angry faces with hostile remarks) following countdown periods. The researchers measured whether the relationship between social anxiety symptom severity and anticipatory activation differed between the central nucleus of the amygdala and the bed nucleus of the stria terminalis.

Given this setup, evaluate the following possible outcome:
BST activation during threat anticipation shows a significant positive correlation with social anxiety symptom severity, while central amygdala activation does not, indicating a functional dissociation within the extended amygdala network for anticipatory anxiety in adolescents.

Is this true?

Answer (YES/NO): NO